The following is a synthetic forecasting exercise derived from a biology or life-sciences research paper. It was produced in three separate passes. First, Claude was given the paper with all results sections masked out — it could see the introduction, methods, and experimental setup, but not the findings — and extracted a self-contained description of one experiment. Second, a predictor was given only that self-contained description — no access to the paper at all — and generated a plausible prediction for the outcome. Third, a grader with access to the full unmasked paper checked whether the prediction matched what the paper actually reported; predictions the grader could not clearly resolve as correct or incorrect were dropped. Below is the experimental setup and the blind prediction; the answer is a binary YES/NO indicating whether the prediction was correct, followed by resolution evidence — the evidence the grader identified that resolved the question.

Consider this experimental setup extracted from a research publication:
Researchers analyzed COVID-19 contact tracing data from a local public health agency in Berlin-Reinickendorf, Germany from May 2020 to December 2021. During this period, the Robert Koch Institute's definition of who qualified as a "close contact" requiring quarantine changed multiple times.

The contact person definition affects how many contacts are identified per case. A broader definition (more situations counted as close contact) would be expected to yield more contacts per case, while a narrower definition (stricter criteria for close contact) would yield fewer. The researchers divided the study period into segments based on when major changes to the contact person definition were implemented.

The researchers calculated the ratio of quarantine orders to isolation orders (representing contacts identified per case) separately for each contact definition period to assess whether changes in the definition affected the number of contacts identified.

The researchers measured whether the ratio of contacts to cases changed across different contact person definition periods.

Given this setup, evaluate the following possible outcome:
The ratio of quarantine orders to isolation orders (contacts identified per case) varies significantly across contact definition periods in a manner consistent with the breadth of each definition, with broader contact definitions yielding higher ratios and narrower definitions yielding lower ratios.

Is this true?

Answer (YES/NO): YES